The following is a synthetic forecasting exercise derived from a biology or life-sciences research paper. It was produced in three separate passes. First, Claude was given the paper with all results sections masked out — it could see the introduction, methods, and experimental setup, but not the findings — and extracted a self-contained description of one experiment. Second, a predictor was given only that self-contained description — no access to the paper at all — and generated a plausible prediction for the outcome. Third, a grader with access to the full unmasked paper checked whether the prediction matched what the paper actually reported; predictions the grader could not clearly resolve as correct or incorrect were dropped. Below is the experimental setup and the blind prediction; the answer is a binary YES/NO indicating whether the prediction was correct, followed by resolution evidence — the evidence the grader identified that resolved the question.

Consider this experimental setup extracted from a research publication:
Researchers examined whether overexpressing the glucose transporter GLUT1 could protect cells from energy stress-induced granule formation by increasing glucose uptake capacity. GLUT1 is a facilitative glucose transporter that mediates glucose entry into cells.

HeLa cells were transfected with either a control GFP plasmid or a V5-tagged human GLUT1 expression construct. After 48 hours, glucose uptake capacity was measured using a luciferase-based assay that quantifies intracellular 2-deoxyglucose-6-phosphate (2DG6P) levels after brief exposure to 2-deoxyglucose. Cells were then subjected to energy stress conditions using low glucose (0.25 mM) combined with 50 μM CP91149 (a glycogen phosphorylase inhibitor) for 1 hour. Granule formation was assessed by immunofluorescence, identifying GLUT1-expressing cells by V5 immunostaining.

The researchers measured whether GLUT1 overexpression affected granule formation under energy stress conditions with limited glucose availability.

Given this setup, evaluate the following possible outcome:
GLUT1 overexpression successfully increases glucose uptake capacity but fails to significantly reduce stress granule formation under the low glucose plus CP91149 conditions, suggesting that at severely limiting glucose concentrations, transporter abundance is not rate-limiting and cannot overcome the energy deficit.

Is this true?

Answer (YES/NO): NO